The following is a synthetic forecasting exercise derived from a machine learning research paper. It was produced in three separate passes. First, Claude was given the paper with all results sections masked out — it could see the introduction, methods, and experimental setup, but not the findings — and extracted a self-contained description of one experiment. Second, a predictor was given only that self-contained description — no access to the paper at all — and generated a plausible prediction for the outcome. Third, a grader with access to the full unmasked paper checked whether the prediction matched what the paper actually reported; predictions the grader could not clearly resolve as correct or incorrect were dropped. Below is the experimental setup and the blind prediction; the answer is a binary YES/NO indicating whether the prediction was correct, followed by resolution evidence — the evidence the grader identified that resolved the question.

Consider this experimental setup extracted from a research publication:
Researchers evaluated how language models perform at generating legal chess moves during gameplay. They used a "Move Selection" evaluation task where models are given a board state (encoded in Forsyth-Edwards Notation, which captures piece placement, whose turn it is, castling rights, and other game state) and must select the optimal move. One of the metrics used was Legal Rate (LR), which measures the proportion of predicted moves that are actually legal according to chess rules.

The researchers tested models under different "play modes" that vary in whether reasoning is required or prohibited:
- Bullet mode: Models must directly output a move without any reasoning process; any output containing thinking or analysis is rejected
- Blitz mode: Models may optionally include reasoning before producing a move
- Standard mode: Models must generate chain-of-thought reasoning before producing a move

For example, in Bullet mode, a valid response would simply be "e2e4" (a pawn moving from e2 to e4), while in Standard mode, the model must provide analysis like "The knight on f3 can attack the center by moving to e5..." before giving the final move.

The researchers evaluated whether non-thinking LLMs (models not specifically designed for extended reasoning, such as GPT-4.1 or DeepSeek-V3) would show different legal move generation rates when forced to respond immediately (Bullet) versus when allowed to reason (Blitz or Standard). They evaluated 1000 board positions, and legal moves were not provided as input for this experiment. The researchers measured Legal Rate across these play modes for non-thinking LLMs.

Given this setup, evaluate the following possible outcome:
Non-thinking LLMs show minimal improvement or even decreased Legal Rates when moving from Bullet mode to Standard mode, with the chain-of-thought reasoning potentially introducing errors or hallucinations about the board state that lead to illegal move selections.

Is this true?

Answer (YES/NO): YES